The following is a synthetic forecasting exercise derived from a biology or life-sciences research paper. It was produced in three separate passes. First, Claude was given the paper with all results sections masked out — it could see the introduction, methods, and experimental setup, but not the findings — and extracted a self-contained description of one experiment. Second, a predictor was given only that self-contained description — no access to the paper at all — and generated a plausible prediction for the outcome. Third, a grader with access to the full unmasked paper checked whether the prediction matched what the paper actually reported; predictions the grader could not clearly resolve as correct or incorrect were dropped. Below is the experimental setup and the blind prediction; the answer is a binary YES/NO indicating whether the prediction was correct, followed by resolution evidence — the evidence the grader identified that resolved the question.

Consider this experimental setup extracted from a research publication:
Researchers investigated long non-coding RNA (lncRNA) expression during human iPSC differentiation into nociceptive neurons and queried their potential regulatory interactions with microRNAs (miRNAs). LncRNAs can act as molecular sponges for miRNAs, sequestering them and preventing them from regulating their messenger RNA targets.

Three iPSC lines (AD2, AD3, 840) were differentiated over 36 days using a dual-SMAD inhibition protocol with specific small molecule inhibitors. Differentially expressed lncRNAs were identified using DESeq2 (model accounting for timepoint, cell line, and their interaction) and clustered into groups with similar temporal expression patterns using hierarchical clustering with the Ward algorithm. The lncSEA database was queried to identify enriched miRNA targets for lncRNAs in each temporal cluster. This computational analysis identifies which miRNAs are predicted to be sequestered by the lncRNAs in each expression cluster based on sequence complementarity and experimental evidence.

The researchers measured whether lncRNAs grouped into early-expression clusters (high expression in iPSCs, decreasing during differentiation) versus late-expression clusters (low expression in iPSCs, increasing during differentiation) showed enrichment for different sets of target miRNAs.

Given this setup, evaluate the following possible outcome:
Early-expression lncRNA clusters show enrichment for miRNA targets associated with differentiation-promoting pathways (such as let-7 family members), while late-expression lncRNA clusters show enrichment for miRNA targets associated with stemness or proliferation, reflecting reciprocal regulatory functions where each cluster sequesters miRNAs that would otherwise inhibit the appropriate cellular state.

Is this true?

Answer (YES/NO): NO